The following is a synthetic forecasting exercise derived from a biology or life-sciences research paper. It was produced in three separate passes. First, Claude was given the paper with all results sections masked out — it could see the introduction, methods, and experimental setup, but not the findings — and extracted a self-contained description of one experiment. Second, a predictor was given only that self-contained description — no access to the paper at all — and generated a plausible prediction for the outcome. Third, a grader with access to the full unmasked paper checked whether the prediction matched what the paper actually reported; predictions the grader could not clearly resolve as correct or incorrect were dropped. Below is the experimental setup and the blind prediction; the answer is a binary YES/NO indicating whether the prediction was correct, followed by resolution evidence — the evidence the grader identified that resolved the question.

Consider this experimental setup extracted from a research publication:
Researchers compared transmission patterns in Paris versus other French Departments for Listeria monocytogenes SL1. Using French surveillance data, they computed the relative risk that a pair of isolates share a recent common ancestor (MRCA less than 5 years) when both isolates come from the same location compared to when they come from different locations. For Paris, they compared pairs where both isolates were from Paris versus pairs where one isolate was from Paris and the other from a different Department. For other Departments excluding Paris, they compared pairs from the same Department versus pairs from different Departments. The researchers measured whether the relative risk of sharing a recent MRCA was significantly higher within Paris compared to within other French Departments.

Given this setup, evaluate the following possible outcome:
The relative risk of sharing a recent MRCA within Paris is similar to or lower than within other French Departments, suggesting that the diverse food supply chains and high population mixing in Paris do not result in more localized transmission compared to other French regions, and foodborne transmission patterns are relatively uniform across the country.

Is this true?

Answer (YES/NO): NO